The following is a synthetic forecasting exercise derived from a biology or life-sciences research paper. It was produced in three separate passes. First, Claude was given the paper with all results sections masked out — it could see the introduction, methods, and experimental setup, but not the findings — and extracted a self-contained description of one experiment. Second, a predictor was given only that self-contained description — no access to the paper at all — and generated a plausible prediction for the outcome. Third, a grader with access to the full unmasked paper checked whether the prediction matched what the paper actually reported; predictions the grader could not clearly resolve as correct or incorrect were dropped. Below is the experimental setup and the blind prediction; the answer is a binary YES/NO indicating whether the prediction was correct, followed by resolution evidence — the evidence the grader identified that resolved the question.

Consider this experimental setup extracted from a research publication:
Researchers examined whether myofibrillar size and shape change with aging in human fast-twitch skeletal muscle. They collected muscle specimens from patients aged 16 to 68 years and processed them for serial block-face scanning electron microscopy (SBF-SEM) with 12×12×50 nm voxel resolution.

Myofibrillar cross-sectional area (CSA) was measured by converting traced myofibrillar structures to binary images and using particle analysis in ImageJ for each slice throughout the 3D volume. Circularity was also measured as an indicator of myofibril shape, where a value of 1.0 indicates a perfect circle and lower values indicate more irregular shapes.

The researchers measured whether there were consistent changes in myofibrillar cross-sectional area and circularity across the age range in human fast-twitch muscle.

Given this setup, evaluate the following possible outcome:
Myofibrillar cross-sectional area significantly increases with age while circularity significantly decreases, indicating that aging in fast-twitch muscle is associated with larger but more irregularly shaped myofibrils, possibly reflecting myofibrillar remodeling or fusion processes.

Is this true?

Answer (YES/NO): NO